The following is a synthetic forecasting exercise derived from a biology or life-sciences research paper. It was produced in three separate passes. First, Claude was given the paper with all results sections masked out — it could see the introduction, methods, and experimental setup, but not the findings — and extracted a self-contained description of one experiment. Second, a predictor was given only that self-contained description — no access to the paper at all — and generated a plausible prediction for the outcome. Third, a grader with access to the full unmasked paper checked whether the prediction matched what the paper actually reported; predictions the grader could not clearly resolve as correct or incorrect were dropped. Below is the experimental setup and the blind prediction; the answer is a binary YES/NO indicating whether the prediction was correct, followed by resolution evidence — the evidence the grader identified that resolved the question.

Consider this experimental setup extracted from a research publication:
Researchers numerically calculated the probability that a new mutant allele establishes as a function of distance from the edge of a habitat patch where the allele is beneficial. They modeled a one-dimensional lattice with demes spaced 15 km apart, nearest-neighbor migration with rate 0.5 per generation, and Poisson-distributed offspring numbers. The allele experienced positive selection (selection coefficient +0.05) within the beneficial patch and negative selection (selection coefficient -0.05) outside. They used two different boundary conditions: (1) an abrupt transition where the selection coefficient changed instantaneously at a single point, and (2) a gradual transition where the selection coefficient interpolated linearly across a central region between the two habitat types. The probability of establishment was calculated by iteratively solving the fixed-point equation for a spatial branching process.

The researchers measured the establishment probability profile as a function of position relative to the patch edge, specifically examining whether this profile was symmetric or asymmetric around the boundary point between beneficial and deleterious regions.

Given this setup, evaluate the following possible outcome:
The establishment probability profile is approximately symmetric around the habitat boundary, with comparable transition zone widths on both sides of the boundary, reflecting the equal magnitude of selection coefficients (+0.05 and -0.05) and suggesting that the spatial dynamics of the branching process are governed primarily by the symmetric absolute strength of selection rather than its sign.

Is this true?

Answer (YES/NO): YES